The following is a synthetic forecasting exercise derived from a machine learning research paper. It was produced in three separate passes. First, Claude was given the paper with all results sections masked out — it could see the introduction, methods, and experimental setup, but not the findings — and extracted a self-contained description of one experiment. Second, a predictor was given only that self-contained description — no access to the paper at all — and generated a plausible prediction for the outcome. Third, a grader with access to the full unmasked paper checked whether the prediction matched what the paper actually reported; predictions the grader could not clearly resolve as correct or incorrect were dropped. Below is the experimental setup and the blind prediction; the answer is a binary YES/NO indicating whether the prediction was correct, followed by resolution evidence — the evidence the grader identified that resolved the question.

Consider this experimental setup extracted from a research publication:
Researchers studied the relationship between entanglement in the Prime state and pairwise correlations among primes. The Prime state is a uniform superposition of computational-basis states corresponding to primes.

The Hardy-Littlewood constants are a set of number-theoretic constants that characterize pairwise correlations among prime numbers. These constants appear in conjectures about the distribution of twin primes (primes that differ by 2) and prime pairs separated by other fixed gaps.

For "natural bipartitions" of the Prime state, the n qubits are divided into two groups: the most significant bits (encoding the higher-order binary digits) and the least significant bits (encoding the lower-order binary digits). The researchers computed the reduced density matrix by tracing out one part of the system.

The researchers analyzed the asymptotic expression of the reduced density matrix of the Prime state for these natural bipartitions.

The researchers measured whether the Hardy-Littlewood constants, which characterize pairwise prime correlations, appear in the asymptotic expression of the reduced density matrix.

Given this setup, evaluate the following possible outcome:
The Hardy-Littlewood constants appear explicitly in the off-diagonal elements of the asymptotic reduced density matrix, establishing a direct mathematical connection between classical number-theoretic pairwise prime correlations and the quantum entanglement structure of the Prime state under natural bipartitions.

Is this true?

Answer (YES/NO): YES